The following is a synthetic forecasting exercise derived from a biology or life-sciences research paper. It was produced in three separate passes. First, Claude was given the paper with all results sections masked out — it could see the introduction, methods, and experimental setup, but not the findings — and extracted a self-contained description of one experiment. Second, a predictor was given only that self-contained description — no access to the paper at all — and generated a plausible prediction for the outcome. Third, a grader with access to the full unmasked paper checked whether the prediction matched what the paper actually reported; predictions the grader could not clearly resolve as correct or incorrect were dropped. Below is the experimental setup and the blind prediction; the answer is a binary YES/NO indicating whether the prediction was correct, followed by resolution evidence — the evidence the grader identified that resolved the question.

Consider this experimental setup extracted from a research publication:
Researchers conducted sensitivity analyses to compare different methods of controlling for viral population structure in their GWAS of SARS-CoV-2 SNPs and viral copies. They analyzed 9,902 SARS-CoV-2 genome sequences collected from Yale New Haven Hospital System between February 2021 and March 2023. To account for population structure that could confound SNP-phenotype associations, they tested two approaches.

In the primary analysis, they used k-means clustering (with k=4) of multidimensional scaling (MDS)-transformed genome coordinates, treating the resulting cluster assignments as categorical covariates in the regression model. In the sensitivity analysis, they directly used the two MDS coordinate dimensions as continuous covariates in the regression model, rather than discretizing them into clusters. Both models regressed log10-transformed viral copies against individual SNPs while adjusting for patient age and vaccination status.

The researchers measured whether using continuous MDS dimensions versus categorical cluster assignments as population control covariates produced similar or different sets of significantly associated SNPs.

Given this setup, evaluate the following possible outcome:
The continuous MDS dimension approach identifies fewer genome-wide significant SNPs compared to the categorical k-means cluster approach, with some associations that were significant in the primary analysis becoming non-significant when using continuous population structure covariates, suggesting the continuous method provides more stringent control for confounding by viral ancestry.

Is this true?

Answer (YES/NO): NO